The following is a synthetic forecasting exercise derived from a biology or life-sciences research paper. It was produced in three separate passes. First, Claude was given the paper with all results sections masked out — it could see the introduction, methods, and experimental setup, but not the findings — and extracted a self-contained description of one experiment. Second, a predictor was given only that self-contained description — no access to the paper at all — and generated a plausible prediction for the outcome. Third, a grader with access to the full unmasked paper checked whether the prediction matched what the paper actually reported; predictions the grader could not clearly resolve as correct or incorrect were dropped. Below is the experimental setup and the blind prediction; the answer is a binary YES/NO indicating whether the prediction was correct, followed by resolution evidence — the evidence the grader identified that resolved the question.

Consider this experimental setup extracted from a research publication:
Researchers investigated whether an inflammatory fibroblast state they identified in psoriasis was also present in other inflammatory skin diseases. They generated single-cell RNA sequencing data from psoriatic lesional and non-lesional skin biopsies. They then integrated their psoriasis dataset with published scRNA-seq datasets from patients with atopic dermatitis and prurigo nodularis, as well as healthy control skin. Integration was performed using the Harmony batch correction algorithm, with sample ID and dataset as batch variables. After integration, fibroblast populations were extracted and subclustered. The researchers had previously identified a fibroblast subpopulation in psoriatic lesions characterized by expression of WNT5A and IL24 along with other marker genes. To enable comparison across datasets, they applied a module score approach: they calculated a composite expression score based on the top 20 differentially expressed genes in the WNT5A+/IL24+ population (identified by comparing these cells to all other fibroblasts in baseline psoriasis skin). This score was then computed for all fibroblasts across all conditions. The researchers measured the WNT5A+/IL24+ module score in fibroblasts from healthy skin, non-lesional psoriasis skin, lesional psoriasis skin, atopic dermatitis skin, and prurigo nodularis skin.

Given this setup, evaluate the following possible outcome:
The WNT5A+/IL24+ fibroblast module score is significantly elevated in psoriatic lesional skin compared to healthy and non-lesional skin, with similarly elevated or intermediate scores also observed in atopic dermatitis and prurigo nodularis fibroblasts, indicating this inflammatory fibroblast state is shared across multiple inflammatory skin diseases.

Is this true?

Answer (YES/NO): YES